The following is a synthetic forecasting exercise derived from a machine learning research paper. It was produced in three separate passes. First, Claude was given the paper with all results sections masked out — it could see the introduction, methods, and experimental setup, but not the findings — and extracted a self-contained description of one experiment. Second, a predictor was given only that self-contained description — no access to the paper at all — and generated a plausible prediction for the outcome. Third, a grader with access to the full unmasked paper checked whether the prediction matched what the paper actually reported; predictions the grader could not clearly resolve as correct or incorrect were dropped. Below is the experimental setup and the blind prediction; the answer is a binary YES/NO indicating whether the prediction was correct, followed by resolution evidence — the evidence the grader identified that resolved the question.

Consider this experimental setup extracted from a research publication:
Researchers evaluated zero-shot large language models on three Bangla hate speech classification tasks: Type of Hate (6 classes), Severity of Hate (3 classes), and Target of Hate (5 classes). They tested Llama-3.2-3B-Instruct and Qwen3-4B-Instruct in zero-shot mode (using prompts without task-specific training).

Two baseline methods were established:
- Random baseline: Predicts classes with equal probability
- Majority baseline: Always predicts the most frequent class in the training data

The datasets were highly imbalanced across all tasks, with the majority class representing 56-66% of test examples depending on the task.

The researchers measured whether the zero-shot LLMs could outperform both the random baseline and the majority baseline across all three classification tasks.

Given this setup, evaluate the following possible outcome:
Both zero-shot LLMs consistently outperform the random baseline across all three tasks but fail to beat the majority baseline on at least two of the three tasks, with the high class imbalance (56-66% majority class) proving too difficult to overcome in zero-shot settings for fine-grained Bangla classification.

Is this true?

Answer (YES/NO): YES